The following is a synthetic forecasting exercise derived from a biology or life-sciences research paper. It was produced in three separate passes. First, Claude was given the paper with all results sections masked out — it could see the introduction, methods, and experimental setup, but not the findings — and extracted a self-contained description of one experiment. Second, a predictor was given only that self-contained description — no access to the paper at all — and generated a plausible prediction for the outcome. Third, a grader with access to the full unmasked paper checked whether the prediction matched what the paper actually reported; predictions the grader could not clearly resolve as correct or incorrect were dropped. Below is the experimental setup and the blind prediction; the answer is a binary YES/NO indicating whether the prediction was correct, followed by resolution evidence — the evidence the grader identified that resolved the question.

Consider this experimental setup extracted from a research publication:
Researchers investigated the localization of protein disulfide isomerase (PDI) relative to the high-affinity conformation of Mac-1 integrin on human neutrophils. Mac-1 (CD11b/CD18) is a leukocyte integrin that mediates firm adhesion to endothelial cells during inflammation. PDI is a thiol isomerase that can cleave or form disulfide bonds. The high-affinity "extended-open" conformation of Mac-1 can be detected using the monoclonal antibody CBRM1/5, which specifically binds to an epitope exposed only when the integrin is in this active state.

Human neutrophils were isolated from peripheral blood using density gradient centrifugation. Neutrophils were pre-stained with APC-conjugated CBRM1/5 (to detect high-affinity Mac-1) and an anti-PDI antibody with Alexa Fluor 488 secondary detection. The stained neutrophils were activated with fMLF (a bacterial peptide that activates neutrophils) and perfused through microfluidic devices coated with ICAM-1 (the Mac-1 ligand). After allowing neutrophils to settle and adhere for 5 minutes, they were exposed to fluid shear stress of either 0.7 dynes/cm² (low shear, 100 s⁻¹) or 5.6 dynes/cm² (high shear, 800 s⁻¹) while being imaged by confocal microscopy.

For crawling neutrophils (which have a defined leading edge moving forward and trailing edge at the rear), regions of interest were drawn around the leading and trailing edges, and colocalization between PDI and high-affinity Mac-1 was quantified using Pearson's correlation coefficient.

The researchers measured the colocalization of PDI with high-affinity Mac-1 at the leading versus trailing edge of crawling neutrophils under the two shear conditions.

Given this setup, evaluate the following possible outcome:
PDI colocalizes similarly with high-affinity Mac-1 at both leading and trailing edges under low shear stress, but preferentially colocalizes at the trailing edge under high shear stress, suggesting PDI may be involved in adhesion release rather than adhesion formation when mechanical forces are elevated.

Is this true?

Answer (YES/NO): NO